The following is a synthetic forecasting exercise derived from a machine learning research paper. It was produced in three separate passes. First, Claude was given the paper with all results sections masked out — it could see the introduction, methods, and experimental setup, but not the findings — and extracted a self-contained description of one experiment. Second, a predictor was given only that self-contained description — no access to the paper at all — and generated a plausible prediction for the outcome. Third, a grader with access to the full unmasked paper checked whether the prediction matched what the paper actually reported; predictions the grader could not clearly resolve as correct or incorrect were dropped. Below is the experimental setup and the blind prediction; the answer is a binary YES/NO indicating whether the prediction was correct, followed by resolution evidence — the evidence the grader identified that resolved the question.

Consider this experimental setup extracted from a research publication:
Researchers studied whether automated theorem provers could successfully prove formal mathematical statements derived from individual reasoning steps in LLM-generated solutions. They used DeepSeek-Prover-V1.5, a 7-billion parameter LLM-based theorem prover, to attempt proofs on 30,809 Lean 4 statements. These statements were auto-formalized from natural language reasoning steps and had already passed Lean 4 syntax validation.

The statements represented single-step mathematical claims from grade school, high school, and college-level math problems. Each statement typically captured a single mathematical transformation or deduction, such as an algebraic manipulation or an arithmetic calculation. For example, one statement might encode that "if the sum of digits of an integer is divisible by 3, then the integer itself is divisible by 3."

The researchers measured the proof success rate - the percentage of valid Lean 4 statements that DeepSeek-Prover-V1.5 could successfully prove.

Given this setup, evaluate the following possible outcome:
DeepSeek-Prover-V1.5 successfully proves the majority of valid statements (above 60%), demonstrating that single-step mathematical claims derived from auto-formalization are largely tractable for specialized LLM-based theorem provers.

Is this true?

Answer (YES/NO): YES